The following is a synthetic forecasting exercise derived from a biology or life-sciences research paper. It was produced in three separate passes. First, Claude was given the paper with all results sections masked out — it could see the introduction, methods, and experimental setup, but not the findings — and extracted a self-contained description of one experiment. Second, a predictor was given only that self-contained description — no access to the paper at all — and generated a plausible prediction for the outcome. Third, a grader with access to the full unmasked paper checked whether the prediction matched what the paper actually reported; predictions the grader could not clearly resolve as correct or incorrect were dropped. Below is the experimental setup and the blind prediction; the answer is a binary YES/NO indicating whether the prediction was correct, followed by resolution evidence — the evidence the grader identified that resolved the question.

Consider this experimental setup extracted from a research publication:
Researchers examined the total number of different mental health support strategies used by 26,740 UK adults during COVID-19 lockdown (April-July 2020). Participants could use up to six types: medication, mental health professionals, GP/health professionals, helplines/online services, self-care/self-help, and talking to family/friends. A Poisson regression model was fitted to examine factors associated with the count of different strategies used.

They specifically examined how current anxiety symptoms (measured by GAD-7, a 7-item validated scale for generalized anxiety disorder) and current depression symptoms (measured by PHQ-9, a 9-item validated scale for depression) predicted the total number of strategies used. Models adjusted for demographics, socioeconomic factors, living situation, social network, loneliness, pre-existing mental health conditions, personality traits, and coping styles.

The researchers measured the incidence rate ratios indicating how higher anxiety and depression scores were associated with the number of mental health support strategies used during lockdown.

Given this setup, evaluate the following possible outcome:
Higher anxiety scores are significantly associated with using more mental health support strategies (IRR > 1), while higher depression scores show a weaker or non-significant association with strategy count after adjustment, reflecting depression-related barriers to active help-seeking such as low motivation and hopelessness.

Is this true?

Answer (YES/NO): NO